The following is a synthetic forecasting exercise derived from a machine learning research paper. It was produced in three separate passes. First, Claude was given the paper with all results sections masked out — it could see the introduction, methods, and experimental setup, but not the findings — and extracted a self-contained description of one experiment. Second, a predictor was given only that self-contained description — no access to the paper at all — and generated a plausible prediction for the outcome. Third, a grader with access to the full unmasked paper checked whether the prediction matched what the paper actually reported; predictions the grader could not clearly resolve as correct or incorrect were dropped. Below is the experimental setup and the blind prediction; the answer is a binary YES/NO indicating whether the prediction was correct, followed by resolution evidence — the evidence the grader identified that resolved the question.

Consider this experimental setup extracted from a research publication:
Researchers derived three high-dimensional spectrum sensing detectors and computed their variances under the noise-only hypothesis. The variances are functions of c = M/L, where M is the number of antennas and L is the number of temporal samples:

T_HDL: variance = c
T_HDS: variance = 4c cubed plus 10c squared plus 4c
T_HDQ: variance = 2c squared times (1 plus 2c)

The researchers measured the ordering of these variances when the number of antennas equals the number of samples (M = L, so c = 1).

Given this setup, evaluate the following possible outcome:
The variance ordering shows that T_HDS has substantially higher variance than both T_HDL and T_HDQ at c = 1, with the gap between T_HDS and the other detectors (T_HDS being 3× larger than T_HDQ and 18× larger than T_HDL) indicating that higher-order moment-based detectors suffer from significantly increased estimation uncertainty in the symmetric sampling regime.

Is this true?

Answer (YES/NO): YES